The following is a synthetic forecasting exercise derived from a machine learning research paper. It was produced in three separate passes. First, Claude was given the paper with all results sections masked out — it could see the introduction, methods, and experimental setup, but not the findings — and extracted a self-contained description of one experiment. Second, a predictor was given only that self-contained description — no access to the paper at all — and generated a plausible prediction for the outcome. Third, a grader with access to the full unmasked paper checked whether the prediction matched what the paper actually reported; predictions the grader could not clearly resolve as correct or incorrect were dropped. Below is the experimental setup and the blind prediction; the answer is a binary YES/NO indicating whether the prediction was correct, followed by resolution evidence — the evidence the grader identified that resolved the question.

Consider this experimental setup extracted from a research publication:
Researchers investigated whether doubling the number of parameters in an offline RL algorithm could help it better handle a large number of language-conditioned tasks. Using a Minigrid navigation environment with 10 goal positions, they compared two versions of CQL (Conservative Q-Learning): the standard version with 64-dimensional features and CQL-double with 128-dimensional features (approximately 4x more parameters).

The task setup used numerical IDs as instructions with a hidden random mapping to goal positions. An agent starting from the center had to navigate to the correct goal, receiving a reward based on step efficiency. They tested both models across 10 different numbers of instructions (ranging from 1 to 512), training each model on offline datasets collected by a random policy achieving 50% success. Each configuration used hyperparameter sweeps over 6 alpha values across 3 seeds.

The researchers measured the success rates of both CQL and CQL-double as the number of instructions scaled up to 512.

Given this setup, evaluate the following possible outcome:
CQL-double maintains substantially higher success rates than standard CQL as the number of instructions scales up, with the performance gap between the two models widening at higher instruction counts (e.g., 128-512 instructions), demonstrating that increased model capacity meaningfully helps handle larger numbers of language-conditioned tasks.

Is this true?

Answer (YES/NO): NO